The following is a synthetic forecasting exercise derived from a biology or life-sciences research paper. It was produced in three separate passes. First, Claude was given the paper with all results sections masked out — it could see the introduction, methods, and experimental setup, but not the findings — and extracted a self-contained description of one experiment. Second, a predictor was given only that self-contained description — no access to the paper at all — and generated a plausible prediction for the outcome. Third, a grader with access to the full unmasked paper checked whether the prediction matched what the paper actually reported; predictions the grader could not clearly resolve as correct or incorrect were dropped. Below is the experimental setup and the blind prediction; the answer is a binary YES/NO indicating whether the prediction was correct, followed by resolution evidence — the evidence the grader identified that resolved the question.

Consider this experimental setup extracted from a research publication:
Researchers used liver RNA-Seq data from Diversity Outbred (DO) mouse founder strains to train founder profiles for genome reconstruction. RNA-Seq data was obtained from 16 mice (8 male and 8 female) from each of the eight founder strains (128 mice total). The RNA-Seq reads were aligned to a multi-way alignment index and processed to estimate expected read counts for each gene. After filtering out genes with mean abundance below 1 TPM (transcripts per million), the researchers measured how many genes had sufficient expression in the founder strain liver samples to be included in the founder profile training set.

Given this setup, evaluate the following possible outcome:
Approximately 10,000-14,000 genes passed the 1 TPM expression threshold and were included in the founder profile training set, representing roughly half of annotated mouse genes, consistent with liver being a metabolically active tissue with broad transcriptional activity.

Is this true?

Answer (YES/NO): YES